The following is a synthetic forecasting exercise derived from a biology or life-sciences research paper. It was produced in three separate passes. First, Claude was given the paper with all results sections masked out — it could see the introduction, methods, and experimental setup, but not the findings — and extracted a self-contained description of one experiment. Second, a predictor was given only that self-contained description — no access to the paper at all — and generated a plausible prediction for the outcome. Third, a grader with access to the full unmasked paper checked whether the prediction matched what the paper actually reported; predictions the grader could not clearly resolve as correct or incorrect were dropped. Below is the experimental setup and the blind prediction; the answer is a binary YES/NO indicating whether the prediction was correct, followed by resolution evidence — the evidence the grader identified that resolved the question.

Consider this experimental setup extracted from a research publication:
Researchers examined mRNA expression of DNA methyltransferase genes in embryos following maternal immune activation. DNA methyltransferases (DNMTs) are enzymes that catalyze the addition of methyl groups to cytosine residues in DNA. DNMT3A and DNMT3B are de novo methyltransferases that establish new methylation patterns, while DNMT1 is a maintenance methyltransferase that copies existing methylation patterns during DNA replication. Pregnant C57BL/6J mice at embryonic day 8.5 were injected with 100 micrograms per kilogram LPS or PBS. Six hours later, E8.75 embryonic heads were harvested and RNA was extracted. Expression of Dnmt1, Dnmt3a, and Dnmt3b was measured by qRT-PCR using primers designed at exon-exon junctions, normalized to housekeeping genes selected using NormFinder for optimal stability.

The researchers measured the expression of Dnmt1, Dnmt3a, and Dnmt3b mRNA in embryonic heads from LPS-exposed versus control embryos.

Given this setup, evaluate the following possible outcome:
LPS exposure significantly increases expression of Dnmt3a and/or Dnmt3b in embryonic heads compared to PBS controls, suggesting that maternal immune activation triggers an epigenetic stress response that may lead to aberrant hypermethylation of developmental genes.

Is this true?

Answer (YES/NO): YES